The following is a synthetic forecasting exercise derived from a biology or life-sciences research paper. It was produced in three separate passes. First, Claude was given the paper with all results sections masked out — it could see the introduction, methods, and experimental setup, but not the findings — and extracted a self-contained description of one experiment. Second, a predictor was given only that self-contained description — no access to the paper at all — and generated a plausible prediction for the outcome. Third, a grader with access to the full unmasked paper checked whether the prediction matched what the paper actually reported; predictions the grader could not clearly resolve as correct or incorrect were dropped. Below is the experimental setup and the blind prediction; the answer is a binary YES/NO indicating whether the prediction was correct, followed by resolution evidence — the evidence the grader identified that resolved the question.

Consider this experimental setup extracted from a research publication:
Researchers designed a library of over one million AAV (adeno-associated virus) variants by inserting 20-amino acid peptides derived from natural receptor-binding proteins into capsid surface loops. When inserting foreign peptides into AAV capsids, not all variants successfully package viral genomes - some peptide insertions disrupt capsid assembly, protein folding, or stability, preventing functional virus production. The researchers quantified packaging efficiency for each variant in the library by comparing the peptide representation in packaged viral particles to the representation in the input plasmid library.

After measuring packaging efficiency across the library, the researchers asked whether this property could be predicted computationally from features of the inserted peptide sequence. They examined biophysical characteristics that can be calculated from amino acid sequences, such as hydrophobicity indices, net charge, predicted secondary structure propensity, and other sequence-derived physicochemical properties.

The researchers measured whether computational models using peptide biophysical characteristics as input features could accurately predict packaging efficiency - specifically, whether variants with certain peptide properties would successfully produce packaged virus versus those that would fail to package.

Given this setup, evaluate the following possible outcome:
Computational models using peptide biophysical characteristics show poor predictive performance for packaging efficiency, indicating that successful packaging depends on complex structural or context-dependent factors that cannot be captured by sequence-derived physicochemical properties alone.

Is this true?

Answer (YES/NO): NO